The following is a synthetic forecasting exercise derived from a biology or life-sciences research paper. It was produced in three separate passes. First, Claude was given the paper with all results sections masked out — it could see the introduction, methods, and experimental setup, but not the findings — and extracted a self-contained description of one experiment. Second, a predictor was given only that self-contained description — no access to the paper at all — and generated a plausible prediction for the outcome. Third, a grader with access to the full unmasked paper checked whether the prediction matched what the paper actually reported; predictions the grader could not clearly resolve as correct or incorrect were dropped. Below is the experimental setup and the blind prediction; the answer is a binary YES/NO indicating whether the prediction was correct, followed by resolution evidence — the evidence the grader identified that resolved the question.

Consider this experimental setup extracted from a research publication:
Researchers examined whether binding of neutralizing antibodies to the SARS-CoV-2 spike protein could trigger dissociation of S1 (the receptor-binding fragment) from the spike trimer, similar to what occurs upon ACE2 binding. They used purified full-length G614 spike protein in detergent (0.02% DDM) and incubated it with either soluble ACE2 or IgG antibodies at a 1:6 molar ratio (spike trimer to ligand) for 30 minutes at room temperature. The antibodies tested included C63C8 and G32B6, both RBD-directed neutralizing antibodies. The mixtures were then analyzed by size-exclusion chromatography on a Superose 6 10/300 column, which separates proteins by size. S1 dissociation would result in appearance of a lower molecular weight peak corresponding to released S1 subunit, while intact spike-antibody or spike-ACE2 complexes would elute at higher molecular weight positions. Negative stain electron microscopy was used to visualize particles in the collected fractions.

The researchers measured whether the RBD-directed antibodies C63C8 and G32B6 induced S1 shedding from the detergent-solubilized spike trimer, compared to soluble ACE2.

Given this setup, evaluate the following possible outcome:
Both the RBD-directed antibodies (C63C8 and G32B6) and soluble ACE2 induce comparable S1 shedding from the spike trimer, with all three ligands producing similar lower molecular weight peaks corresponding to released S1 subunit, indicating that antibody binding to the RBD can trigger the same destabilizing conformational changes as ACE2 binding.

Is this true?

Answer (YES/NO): NO